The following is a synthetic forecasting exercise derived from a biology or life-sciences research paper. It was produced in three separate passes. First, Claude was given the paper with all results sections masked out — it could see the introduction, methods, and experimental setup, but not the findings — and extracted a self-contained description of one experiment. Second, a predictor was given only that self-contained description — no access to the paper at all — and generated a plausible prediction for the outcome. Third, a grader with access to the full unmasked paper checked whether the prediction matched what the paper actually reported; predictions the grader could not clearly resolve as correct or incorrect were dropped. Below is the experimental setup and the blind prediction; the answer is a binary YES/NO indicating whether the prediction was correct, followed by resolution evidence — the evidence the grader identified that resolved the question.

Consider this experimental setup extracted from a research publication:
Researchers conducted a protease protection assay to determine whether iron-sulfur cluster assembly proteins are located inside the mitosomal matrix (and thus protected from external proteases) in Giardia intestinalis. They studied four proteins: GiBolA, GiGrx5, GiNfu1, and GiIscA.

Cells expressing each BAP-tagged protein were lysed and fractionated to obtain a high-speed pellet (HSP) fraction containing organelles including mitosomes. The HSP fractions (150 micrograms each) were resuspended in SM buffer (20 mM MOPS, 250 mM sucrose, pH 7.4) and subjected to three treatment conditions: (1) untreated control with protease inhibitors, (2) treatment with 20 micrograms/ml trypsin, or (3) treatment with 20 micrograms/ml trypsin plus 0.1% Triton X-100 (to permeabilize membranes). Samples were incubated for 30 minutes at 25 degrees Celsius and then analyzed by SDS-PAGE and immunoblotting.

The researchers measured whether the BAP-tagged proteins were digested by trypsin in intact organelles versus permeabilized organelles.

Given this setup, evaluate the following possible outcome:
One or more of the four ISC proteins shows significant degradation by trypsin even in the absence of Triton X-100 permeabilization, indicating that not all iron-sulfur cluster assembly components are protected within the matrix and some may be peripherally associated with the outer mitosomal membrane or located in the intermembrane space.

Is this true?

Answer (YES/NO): NO